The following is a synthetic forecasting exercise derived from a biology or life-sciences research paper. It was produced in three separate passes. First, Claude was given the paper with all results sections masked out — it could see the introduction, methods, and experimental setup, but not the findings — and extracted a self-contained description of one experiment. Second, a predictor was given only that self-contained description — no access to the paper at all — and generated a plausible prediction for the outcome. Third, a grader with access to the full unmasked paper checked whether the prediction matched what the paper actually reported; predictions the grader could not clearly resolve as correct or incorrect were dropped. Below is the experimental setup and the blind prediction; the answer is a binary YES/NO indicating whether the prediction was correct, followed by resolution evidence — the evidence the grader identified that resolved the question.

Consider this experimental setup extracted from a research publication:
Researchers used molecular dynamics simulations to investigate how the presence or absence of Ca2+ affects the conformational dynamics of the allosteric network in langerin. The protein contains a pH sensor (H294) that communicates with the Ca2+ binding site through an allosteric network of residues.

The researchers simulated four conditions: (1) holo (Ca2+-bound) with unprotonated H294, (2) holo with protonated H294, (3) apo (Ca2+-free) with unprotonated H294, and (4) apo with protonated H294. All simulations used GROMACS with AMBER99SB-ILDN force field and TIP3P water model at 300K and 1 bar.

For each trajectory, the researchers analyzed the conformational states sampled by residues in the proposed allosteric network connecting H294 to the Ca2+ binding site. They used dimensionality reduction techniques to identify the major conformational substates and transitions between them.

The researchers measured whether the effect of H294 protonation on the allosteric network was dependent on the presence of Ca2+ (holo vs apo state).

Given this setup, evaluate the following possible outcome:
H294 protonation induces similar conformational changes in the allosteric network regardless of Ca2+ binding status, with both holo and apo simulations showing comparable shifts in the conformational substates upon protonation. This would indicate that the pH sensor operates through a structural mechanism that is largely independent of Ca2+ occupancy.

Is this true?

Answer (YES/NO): NO